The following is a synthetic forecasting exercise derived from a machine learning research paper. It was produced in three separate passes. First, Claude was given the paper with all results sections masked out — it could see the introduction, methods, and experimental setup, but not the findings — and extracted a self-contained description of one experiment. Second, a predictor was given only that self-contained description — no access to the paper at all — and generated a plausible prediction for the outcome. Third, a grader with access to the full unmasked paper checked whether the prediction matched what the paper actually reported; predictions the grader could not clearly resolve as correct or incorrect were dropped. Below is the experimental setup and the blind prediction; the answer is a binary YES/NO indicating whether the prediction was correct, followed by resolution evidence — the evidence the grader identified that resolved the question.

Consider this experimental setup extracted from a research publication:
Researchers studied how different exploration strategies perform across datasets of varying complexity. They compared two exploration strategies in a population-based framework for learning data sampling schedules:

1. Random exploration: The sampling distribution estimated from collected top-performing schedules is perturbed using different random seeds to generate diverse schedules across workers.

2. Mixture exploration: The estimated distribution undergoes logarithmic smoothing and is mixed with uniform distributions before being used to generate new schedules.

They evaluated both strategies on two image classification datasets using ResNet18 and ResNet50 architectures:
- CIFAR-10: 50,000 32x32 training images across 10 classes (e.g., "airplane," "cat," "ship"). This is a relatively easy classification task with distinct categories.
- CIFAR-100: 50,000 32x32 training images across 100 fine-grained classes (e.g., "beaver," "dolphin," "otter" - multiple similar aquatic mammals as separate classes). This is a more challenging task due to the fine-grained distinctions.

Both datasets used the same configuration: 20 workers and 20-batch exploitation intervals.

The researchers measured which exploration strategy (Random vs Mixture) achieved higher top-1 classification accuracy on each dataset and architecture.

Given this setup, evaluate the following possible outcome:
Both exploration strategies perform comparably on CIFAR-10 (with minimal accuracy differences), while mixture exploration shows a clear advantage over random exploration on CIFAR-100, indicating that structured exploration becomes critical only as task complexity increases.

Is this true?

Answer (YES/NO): YES